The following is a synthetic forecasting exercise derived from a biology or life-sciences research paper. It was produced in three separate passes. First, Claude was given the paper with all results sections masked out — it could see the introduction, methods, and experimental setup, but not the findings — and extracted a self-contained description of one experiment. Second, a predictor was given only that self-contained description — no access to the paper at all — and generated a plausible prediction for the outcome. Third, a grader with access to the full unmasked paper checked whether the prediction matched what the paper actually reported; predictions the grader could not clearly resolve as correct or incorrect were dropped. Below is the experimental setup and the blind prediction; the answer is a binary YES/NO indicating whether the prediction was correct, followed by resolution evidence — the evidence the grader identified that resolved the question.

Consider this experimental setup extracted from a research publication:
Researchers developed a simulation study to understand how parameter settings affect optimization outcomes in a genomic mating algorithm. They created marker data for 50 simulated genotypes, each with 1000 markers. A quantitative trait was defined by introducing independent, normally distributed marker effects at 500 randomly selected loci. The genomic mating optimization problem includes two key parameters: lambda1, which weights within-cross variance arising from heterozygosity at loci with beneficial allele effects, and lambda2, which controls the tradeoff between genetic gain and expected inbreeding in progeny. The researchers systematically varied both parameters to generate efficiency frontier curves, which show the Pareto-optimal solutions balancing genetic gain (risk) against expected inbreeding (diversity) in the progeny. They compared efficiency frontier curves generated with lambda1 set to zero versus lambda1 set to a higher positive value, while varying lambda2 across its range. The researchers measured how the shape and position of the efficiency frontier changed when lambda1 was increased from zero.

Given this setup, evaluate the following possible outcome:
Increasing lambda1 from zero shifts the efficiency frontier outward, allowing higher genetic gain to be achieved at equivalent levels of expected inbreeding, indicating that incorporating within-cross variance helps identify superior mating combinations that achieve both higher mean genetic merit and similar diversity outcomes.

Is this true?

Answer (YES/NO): NO